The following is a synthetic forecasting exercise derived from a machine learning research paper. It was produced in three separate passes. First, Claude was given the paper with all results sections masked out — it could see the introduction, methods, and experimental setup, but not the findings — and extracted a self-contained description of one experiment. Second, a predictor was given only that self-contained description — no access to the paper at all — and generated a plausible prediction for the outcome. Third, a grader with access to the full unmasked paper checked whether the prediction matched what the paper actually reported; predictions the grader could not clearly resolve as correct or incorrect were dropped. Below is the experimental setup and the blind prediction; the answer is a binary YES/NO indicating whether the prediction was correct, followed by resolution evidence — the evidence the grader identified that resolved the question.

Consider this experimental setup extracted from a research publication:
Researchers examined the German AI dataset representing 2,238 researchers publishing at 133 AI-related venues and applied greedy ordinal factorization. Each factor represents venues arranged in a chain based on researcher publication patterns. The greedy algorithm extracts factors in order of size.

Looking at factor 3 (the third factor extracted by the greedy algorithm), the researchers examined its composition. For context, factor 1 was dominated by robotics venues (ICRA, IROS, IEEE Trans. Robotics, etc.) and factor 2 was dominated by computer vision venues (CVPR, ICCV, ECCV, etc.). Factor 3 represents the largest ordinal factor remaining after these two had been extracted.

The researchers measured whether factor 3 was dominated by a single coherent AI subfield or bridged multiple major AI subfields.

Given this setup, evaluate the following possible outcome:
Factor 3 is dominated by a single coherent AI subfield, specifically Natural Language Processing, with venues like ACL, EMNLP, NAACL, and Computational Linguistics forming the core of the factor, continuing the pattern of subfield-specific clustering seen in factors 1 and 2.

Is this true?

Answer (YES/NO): NO